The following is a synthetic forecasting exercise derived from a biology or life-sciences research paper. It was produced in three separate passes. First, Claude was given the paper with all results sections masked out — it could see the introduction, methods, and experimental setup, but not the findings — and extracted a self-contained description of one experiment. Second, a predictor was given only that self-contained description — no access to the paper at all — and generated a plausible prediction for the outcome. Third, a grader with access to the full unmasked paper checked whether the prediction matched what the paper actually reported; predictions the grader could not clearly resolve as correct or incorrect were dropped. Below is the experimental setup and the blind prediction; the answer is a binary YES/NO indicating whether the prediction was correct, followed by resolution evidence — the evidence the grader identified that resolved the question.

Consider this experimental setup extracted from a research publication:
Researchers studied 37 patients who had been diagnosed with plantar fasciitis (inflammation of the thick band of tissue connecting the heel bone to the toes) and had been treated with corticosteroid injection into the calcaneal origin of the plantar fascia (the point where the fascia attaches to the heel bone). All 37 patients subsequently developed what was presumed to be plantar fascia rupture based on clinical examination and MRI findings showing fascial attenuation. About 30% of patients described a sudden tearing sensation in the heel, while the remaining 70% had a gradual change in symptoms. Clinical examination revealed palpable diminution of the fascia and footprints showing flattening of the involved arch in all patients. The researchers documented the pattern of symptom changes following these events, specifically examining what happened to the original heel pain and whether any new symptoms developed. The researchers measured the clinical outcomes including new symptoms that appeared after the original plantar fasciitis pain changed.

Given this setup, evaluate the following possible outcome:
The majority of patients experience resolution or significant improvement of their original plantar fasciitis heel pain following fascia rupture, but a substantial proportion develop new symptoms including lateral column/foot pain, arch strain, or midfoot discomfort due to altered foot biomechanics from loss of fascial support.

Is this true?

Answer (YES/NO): YES